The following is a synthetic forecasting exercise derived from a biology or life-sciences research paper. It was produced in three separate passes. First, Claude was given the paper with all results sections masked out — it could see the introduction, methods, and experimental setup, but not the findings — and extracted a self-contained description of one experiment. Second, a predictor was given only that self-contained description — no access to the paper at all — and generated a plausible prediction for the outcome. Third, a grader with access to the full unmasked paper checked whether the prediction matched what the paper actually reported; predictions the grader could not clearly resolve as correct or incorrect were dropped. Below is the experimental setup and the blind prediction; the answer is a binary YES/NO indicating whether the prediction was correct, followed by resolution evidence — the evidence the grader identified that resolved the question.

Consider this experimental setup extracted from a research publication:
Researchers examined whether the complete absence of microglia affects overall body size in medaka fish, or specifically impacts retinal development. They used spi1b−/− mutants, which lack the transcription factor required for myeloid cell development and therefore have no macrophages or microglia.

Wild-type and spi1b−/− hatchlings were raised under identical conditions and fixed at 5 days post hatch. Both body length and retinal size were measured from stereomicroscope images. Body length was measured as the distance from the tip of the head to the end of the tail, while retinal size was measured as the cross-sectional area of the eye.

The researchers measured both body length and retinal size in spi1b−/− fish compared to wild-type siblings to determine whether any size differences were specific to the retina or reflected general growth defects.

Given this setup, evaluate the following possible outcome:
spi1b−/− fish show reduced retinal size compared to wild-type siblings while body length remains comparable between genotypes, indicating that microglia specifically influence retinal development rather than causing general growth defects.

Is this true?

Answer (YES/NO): NO